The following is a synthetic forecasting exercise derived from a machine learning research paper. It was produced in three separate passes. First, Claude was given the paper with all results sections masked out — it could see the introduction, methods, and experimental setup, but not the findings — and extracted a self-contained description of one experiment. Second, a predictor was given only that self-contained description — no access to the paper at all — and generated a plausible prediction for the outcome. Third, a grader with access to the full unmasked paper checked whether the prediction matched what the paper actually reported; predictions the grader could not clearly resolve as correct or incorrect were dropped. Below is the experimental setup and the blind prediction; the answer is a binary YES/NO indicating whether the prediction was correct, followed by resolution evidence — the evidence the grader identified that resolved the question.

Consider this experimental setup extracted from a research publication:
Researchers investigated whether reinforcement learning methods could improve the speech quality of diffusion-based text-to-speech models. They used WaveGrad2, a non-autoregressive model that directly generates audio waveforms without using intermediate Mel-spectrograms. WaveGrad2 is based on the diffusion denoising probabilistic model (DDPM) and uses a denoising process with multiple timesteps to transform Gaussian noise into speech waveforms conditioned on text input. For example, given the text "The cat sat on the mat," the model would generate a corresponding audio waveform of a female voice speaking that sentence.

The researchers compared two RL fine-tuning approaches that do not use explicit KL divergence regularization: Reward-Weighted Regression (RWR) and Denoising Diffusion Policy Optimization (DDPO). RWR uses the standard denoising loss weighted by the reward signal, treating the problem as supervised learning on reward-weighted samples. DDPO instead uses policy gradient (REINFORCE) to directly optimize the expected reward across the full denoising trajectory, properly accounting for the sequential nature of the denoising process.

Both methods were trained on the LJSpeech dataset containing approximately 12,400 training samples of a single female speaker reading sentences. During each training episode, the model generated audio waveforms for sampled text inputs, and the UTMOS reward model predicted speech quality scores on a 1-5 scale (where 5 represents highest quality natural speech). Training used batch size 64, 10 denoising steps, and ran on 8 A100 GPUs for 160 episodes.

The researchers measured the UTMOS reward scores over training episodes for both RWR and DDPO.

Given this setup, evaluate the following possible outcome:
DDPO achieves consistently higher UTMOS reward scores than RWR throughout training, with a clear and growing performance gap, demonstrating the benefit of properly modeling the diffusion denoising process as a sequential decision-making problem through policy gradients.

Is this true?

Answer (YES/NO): NO